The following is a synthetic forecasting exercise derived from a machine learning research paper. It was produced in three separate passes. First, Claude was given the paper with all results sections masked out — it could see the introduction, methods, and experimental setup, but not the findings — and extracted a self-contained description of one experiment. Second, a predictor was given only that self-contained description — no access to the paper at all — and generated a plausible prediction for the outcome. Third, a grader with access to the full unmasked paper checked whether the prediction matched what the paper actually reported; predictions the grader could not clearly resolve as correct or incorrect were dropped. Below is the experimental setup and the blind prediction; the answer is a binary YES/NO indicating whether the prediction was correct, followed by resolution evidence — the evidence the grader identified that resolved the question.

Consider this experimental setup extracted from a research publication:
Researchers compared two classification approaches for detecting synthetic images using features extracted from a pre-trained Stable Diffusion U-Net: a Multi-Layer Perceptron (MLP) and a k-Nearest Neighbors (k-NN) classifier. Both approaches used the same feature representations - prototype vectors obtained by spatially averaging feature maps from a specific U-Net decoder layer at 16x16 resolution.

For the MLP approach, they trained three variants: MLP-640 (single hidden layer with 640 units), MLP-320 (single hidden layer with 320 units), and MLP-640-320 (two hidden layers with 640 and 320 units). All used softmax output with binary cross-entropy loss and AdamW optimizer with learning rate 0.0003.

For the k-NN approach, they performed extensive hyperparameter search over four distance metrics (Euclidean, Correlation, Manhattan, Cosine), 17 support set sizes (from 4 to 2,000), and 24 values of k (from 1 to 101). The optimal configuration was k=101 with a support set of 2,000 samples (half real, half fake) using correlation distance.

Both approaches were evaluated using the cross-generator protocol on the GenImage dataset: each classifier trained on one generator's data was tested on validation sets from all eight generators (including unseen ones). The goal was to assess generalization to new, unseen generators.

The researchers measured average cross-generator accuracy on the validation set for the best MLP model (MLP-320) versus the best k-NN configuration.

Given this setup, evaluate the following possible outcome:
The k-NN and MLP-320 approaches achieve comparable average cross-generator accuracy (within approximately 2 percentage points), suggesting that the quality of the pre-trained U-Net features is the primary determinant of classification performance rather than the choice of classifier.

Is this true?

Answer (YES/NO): NO